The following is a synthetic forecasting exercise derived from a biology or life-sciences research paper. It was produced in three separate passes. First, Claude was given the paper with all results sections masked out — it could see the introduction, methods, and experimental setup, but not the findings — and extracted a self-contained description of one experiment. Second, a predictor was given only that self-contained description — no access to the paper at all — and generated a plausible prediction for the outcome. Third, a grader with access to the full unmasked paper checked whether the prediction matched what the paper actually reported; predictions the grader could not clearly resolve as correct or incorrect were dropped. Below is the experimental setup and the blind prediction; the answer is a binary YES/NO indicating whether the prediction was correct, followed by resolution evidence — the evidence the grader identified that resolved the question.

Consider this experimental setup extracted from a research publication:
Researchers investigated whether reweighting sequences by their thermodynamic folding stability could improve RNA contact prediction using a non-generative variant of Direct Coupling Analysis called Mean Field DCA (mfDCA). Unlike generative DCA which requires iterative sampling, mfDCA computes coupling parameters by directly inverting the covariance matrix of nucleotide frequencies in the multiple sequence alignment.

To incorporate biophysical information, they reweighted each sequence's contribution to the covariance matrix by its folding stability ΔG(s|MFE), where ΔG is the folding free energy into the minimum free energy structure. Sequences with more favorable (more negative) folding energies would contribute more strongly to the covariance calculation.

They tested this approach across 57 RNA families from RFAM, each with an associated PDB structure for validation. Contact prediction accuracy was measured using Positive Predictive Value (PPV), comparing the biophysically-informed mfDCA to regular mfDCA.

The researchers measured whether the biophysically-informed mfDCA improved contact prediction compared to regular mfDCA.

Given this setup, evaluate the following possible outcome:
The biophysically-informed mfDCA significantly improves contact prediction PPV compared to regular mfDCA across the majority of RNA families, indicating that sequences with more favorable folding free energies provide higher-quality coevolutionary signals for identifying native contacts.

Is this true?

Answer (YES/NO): NO